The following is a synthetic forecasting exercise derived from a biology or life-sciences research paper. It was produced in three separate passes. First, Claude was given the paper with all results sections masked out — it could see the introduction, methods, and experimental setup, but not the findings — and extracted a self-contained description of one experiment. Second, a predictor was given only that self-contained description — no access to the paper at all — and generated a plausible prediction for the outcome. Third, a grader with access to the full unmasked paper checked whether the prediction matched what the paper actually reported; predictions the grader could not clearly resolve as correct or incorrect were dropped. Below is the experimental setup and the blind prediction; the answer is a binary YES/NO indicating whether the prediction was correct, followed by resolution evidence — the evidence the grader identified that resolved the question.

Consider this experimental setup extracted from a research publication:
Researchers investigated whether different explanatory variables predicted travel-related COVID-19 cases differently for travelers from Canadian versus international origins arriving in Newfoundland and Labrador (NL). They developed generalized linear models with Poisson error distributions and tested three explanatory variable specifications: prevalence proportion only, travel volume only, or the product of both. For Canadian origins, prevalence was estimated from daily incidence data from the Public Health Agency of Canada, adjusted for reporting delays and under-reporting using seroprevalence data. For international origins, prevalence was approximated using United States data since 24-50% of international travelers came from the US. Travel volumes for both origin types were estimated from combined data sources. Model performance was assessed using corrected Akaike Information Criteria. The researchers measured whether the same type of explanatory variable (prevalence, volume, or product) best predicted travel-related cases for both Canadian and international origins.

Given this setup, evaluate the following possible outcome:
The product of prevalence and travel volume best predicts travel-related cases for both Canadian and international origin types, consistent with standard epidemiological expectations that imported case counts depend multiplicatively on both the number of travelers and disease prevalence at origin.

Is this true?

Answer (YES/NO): NO